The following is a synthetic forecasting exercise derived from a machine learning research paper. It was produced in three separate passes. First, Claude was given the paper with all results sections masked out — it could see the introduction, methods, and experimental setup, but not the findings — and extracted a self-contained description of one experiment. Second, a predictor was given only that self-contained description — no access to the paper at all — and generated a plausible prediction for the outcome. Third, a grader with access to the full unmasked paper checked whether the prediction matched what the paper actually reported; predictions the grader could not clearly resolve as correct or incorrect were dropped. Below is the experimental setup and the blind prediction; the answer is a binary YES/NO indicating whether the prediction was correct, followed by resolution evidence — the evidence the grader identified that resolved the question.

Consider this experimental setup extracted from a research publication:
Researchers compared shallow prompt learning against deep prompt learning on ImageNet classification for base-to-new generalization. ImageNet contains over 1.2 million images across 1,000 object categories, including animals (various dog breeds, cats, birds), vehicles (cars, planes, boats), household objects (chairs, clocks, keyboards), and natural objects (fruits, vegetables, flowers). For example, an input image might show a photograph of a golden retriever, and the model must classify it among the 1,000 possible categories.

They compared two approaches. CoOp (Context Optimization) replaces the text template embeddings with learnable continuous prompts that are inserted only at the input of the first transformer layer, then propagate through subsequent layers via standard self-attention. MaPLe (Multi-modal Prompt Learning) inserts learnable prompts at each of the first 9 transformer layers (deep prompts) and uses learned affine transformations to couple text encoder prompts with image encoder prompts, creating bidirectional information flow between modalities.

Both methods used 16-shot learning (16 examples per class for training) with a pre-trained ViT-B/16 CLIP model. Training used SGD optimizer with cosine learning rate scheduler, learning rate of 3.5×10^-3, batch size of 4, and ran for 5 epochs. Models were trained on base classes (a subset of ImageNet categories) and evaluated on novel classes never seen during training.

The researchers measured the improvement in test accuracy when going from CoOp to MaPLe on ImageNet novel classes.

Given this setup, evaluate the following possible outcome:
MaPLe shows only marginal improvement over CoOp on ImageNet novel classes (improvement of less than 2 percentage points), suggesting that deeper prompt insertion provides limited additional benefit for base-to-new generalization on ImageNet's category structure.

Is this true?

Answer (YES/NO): NO